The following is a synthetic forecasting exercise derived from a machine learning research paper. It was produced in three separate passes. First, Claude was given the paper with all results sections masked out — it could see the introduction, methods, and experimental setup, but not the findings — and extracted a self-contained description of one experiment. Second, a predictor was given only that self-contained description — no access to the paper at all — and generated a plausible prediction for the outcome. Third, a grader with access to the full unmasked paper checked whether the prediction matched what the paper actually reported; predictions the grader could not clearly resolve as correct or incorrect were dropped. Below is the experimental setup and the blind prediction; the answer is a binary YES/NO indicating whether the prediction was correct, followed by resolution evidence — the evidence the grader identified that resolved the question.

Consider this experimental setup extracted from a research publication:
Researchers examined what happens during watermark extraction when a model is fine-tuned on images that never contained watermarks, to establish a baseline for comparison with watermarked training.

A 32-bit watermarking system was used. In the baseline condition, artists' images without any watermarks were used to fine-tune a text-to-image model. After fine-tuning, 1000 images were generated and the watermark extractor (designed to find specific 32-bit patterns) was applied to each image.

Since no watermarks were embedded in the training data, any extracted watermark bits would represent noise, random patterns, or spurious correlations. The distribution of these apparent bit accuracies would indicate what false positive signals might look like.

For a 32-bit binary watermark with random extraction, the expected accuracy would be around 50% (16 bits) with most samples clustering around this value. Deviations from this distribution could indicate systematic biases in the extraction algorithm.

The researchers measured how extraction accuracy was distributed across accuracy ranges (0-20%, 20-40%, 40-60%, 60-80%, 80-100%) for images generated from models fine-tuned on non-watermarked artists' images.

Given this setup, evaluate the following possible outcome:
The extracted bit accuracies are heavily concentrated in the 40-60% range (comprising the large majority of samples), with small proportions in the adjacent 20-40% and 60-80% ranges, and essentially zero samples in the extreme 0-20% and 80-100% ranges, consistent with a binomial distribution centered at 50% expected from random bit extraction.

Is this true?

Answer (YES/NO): NO